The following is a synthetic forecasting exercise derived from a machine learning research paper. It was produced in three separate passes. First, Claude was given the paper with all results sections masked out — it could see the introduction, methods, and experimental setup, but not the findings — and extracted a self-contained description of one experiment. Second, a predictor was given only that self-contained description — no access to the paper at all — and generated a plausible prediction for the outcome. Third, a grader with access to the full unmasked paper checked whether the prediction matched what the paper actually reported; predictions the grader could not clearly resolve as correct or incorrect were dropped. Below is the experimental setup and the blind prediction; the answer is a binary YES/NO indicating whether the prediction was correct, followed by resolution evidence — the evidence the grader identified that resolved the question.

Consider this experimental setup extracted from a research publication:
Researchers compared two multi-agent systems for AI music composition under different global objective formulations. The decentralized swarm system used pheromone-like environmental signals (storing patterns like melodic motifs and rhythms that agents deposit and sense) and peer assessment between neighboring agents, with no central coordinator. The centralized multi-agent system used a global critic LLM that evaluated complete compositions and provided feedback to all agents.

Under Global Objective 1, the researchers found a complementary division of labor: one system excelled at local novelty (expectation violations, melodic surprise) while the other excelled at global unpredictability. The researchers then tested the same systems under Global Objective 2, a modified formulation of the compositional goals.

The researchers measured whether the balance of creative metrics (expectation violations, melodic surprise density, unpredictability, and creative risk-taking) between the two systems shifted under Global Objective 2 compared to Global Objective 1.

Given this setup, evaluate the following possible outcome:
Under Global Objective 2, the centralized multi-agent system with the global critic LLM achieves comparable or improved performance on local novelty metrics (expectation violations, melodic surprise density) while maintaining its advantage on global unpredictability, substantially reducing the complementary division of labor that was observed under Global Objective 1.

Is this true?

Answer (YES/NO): NO